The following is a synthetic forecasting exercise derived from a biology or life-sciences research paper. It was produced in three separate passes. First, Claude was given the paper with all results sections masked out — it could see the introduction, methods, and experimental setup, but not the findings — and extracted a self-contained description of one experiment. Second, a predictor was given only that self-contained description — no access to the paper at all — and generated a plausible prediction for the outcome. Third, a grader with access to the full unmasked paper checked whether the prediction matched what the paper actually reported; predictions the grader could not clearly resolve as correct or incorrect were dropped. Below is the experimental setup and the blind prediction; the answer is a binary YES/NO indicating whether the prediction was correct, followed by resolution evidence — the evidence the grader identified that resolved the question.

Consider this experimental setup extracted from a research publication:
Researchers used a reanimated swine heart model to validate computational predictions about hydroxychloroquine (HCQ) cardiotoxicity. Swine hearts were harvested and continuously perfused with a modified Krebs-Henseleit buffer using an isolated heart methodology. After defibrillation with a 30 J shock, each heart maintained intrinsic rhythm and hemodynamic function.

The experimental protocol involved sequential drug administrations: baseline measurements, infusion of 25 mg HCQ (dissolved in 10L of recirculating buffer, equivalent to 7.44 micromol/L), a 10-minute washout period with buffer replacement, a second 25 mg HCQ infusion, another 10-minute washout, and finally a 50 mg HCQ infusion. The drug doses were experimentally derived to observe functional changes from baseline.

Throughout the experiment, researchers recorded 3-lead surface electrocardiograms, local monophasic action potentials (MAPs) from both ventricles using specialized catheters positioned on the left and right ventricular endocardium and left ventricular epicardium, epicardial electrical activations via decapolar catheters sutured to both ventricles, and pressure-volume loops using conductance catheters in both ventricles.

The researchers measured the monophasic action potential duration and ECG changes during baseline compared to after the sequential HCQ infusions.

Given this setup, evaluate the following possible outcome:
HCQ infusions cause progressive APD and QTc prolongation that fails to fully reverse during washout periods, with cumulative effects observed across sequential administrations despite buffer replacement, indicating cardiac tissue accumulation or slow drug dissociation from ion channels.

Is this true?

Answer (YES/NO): NO